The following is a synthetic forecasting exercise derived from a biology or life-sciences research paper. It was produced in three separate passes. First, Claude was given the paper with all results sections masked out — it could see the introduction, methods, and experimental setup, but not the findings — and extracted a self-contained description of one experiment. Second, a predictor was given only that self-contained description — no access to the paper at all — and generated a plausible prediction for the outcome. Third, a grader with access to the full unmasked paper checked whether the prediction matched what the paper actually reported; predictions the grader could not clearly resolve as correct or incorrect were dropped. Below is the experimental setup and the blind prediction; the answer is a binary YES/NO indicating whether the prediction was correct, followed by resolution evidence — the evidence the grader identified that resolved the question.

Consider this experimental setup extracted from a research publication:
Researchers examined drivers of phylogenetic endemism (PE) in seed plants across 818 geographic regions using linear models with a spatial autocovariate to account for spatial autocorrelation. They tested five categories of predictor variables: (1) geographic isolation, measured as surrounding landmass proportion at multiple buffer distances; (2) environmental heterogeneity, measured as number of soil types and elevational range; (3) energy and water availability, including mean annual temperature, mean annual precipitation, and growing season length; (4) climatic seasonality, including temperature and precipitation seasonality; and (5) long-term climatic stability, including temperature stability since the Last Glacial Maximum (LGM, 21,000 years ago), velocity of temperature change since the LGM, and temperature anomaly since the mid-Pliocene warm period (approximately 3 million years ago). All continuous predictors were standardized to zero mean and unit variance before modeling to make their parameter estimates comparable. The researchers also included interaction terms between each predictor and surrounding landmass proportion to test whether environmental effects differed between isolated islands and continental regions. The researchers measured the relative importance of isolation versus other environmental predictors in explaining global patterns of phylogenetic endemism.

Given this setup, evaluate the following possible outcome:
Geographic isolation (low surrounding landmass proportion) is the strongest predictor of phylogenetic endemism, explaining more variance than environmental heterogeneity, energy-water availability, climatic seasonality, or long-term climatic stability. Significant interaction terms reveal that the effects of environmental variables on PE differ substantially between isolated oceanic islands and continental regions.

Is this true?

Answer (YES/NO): NO